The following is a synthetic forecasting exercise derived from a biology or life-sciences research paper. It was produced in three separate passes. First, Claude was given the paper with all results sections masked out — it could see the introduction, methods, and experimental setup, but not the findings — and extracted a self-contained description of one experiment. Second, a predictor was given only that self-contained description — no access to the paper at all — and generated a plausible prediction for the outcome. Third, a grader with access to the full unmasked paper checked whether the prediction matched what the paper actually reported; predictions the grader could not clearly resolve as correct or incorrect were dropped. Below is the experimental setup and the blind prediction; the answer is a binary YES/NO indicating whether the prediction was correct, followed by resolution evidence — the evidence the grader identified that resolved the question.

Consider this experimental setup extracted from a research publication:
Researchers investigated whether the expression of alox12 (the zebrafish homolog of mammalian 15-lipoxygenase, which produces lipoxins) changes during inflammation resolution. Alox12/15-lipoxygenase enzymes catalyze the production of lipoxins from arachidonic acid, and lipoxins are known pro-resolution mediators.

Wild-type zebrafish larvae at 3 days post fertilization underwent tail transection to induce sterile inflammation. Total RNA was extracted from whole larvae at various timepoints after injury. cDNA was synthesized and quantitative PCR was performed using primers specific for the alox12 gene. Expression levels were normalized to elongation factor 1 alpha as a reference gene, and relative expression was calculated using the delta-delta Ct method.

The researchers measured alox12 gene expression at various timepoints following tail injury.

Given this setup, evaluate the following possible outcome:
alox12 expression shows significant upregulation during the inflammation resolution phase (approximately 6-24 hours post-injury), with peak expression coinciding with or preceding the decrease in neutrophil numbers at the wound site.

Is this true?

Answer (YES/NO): NO